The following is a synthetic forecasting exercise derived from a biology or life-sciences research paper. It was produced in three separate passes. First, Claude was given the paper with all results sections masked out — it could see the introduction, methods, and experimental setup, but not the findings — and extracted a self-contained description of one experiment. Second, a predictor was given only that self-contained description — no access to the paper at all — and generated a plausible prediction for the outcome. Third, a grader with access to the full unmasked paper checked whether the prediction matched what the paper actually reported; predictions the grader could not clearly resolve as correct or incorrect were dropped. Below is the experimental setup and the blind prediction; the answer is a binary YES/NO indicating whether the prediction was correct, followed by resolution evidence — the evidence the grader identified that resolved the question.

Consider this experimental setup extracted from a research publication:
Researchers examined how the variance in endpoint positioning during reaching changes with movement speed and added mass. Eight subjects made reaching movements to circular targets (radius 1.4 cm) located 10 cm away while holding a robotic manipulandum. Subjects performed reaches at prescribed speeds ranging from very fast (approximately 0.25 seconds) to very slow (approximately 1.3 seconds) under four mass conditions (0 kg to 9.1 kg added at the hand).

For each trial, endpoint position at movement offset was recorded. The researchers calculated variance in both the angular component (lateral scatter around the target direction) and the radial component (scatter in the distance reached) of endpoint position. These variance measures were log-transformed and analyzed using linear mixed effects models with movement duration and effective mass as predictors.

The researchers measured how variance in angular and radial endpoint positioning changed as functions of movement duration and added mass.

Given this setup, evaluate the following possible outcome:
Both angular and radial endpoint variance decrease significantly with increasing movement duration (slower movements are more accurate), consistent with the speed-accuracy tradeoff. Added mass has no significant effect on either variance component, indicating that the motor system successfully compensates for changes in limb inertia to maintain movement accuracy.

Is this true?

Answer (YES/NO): YES